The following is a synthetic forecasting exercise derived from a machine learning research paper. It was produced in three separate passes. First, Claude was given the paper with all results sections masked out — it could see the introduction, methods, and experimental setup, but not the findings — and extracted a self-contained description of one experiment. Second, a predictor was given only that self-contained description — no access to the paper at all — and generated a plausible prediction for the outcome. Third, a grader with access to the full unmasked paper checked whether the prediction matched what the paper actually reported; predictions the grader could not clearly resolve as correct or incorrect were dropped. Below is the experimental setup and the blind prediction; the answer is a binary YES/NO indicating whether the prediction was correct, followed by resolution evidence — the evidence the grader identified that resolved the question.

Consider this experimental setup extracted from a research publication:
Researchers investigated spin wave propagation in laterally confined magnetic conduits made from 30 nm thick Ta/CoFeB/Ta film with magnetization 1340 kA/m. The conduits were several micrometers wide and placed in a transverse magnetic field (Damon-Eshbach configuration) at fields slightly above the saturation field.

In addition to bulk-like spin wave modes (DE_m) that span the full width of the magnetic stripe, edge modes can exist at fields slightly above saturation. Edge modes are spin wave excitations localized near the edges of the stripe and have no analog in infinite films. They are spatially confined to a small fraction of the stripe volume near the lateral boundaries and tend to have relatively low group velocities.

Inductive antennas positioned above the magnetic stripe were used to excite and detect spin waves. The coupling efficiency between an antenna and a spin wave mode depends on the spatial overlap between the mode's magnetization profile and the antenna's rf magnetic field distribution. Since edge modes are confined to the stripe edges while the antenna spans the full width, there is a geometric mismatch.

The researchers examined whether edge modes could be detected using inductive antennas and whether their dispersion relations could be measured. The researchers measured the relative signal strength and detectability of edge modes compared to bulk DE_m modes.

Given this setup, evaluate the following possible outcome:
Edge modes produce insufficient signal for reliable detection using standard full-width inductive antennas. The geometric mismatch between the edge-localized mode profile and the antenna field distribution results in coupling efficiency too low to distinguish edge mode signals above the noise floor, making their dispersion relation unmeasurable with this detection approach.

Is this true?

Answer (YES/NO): NO